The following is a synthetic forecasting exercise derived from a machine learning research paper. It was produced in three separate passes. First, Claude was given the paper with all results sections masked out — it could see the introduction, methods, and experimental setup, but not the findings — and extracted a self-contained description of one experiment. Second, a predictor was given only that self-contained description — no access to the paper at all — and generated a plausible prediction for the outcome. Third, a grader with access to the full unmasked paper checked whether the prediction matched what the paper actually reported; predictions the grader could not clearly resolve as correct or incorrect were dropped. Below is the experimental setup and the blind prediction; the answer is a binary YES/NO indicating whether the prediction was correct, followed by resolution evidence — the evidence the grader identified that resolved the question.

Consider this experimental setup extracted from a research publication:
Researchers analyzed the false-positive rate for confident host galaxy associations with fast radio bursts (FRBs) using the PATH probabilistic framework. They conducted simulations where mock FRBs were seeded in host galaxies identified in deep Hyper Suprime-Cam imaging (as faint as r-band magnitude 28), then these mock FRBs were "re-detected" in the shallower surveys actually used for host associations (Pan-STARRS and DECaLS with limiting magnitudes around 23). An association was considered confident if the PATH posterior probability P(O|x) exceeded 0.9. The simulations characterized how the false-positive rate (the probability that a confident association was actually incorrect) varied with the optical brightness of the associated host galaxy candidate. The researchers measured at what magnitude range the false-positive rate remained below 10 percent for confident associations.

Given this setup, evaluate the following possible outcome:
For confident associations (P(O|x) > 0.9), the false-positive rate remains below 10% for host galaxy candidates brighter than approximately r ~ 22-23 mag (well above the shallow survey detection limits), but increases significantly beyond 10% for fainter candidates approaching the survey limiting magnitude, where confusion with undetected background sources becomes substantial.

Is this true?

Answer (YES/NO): NO